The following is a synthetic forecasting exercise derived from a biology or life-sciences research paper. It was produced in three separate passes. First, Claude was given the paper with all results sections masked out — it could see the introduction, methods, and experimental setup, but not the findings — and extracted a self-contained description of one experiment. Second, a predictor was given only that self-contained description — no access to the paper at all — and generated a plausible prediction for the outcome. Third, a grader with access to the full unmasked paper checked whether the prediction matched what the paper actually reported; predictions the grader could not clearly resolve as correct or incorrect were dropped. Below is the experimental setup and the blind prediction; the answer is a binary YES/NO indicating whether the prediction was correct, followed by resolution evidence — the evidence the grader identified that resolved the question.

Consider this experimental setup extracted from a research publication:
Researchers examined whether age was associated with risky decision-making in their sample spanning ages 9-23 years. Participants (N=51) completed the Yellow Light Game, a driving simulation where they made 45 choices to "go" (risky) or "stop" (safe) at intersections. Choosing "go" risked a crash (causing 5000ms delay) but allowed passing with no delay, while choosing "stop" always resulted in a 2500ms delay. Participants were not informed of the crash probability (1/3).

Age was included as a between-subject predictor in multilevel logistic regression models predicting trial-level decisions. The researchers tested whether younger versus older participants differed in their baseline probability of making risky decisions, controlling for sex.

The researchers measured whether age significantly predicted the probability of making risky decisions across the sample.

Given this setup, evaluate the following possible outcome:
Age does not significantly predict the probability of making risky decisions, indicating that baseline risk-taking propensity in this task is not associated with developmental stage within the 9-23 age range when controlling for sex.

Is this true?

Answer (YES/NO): YES